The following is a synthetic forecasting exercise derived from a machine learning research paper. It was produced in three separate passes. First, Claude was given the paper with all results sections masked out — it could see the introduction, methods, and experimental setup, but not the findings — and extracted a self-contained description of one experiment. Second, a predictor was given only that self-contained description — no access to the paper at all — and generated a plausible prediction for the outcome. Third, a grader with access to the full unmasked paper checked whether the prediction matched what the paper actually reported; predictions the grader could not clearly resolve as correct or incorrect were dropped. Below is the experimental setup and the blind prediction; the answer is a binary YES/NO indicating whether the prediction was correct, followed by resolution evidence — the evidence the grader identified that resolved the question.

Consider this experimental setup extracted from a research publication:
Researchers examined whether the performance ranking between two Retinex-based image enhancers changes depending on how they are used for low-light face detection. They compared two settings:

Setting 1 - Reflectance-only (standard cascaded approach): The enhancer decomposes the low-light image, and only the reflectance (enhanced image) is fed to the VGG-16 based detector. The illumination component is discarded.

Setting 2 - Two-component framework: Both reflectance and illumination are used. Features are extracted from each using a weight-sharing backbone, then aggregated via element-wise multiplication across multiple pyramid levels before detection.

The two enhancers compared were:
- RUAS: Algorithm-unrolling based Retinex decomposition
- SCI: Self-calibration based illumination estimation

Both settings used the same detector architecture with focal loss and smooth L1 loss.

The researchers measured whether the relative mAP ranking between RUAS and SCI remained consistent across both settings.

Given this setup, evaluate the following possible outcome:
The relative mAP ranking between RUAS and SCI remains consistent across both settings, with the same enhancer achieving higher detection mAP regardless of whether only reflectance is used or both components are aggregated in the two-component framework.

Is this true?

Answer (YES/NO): NO